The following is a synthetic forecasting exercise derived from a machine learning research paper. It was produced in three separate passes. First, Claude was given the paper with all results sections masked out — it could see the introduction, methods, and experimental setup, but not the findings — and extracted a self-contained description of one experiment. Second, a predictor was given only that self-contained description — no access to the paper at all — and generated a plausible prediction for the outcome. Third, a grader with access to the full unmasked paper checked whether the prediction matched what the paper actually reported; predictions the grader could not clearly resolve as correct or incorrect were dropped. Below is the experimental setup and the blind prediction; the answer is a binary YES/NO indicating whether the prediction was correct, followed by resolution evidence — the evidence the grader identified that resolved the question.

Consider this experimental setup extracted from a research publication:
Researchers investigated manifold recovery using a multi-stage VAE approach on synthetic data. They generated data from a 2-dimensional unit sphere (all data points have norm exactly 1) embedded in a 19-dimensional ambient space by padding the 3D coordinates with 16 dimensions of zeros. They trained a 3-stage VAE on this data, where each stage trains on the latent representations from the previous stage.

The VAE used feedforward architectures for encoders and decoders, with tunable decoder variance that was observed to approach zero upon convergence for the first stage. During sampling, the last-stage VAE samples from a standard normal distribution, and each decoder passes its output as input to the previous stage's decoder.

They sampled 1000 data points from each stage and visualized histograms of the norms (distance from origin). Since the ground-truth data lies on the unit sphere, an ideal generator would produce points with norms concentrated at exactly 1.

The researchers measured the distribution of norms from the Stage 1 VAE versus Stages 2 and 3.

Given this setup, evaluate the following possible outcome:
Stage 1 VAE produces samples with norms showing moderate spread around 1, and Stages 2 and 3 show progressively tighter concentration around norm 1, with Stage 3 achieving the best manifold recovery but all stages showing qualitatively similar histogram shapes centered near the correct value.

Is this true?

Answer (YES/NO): NO